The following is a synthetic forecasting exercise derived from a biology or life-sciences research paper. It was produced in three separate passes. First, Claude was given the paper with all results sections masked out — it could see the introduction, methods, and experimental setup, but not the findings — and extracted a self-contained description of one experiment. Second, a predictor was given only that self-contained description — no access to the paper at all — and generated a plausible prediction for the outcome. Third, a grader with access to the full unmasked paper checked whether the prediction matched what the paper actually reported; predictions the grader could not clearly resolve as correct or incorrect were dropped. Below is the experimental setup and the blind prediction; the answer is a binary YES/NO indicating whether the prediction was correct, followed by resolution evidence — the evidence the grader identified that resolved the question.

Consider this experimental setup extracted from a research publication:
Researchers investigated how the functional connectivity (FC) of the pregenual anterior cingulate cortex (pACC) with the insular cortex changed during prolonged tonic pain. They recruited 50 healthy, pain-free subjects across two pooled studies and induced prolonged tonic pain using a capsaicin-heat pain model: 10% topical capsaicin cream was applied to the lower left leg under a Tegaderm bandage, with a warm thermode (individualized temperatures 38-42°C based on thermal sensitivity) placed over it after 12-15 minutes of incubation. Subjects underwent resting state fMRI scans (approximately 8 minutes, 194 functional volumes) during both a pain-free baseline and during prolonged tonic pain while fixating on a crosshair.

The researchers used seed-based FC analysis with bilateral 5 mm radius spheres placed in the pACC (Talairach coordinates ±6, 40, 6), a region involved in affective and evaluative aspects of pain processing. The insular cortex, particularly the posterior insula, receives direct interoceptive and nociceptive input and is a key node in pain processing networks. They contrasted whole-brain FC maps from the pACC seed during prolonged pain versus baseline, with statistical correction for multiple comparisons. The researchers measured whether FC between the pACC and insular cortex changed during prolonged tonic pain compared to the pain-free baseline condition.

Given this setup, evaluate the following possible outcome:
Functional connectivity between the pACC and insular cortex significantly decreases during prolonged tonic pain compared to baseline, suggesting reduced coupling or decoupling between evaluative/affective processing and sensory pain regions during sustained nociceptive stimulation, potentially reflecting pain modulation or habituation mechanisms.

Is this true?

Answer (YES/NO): NO